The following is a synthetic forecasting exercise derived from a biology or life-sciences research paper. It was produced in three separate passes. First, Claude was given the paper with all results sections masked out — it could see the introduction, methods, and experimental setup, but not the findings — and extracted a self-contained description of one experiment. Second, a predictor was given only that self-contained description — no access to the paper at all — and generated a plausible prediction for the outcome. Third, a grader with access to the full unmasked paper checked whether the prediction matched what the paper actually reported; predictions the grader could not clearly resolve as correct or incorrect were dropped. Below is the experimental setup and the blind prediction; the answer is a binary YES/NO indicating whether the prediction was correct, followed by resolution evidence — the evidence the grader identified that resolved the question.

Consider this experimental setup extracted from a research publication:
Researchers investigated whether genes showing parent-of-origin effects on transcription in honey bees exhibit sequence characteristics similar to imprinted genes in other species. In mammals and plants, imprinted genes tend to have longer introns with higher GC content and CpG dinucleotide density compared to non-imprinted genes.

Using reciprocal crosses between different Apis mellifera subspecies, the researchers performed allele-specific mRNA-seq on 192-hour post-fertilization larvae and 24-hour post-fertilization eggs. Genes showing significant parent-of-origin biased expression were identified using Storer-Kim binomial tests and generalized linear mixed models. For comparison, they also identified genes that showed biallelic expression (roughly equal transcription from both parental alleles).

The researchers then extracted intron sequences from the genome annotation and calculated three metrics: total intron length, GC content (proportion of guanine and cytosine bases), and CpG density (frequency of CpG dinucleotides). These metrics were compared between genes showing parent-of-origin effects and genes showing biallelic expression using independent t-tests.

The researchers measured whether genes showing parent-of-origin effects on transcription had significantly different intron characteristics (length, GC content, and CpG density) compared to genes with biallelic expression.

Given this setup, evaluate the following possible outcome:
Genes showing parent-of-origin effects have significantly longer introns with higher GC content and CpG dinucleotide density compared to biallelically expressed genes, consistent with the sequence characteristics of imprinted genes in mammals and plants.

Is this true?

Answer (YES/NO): YES